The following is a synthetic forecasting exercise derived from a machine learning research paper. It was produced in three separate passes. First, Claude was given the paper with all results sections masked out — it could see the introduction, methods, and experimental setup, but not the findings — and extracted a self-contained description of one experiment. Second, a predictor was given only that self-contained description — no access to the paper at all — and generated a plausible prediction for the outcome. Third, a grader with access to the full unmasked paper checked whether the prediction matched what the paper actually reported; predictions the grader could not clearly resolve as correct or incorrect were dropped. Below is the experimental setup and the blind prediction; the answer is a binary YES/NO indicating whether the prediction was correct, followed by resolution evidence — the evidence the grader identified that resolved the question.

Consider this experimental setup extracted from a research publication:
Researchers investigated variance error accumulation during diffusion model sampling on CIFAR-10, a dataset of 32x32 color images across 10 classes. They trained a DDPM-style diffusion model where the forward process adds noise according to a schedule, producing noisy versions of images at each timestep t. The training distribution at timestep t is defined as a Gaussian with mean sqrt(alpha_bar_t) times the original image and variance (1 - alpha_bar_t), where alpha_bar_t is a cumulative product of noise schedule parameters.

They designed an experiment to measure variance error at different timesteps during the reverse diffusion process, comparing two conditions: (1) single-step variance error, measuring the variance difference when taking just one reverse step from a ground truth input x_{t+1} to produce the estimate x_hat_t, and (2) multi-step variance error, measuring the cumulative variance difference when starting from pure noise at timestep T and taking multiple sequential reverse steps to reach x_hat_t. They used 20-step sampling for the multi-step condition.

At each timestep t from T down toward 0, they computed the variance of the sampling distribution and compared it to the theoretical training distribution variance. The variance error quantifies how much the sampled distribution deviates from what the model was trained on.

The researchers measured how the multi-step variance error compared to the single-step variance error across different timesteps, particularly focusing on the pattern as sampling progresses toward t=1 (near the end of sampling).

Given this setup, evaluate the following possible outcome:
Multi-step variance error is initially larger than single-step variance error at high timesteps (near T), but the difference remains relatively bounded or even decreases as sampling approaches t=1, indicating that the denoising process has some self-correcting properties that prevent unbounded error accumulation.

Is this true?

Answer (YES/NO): NO